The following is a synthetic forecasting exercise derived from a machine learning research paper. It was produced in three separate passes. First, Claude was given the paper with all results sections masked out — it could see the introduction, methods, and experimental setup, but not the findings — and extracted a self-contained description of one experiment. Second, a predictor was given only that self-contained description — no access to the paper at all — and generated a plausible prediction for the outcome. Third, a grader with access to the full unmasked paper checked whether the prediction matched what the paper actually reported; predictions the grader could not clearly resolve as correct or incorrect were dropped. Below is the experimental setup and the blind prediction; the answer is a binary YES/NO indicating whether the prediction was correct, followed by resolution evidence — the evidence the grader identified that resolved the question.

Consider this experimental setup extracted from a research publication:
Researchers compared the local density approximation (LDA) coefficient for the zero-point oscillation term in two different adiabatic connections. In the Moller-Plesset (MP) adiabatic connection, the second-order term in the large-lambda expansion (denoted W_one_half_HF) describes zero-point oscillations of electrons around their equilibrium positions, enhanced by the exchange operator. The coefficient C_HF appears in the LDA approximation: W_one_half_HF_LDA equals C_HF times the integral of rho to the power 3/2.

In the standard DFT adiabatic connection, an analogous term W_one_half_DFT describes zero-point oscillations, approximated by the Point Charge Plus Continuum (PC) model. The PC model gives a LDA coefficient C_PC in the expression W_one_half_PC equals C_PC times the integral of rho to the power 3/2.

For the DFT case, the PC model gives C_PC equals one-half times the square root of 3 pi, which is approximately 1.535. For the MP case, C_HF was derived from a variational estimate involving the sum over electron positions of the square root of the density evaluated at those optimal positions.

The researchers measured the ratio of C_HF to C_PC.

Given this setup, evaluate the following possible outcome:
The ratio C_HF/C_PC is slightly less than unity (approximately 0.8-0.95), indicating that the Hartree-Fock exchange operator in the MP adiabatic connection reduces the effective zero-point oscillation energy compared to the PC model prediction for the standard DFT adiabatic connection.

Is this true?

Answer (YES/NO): NO